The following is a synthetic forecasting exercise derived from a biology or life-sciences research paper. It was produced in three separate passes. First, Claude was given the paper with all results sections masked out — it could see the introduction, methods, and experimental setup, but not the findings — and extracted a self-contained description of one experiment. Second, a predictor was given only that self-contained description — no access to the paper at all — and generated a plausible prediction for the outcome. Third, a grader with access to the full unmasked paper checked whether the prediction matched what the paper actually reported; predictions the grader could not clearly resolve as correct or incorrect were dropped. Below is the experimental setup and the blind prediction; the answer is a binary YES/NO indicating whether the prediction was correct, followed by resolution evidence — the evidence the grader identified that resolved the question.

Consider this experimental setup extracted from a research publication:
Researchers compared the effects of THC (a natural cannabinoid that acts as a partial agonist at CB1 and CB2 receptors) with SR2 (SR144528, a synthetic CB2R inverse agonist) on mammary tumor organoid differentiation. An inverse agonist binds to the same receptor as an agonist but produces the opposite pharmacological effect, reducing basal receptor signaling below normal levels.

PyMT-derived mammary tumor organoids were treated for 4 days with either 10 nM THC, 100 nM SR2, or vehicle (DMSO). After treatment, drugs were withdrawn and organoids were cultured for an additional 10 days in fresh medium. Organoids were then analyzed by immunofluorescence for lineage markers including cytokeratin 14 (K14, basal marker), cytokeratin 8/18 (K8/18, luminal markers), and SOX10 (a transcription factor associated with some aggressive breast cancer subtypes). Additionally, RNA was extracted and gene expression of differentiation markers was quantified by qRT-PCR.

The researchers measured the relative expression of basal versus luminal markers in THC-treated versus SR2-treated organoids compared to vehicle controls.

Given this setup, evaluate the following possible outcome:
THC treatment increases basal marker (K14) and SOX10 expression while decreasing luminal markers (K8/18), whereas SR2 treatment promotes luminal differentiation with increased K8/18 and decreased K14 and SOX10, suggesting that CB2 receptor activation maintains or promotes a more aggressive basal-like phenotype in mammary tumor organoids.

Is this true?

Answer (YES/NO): NO